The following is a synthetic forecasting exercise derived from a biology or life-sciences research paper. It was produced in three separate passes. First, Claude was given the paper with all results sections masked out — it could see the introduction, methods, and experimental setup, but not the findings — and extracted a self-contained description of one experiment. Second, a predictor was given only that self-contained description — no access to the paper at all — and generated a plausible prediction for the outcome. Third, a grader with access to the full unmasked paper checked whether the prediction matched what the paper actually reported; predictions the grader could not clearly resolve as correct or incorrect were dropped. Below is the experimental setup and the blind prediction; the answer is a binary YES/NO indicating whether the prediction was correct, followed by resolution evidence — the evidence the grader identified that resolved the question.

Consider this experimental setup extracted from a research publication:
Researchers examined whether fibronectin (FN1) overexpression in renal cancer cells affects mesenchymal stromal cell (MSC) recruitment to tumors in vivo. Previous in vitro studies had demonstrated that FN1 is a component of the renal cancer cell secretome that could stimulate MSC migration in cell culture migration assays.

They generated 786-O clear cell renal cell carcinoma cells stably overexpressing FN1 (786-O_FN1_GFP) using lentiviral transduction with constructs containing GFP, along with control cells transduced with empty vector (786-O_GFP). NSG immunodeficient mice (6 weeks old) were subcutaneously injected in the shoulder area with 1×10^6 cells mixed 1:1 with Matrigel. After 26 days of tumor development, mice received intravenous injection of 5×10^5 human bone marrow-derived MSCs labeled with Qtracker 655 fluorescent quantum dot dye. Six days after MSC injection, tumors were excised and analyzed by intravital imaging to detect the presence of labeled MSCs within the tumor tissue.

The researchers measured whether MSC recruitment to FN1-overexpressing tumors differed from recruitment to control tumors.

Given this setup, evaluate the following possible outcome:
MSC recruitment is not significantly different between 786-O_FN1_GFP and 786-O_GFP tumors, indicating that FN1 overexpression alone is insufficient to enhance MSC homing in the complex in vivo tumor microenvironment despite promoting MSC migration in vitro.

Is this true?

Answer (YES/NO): YES